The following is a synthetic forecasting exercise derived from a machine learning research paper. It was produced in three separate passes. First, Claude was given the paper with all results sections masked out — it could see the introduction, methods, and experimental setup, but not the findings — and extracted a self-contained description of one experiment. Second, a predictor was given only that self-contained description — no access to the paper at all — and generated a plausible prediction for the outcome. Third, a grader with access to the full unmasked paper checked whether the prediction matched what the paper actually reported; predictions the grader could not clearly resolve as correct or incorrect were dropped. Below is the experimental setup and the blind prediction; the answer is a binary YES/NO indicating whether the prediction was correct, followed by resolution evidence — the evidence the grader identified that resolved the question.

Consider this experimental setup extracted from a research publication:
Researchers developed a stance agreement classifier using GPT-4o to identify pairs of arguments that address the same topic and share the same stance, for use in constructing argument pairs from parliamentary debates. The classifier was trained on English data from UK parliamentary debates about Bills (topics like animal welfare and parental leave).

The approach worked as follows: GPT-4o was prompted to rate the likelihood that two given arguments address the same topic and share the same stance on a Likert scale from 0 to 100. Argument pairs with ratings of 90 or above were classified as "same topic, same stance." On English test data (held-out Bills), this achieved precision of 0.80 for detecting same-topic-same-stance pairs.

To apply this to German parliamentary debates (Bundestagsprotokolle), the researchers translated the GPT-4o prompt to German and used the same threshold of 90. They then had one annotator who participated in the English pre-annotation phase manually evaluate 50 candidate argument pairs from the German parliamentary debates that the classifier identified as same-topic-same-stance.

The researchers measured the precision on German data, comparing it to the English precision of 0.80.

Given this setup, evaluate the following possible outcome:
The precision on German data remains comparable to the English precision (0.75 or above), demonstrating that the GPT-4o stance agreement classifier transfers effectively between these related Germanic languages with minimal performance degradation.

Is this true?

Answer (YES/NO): YES